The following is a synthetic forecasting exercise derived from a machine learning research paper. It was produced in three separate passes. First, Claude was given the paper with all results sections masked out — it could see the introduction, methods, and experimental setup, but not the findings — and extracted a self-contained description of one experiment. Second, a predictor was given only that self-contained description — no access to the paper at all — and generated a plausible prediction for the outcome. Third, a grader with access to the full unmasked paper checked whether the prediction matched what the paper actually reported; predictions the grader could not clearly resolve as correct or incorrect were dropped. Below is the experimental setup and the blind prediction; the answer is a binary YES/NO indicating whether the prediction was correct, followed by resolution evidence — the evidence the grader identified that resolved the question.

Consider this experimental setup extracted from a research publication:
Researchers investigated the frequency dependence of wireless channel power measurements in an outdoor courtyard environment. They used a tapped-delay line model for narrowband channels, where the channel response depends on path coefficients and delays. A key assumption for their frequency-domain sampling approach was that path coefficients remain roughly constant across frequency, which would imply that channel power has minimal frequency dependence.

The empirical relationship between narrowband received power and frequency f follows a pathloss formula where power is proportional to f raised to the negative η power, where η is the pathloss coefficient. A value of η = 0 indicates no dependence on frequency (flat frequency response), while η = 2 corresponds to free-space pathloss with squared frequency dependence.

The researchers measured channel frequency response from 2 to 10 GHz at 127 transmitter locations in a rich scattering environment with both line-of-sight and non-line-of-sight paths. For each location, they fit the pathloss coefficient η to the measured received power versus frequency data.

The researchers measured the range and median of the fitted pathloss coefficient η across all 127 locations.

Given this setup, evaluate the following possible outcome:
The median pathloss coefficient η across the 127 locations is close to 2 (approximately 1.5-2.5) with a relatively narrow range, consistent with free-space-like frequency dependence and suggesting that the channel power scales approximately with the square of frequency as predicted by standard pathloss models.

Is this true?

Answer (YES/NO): NO